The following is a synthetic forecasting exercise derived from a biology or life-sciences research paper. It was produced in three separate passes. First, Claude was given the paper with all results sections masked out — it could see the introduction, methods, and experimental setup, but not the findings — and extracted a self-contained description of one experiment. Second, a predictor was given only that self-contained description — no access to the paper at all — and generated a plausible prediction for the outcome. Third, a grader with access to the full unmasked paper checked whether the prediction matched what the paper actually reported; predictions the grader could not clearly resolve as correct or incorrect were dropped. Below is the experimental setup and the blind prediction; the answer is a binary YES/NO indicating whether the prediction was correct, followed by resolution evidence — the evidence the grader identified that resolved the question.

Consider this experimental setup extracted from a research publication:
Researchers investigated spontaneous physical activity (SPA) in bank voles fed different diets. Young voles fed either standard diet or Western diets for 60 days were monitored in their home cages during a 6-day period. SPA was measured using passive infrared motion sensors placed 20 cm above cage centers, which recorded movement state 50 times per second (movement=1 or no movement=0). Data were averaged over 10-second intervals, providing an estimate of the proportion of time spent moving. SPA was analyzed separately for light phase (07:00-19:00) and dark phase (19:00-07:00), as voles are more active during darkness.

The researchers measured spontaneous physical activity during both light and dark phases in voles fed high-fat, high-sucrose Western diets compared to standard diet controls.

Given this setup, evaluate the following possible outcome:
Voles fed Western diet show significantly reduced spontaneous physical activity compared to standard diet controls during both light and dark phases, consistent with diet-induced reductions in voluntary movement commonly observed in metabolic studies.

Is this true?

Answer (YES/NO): NO